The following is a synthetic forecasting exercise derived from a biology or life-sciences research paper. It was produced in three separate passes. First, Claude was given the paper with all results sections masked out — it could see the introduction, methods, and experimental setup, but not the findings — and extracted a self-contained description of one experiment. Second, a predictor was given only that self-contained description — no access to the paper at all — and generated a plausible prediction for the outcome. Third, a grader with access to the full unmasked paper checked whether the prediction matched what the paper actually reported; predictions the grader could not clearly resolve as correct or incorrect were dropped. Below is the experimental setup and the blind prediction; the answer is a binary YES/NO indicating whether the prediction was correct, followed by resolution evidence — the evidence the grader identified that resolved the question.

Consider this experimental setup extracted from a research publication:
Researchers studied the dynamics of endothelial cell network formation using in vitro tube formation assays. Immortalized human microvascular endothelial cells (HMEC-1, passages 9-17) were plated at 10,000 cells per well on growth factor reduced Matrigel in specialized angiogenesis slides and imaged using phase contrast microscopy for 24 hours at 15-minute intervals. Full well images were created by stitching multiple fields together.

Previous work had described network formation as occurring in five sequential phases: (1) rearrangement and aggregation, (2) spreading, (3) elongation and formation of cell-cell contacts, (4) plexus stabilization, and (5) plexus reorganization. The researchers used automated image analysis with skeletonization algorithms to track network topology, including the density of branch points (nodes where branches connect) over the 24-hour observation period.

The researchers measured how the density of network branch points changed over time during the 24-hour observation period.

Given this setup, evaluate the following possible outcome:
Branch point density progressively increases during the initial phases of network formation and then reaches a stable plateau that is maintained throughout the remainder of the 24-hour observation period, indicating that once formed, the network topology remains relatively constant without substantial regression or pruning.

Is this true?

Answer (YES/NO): NO